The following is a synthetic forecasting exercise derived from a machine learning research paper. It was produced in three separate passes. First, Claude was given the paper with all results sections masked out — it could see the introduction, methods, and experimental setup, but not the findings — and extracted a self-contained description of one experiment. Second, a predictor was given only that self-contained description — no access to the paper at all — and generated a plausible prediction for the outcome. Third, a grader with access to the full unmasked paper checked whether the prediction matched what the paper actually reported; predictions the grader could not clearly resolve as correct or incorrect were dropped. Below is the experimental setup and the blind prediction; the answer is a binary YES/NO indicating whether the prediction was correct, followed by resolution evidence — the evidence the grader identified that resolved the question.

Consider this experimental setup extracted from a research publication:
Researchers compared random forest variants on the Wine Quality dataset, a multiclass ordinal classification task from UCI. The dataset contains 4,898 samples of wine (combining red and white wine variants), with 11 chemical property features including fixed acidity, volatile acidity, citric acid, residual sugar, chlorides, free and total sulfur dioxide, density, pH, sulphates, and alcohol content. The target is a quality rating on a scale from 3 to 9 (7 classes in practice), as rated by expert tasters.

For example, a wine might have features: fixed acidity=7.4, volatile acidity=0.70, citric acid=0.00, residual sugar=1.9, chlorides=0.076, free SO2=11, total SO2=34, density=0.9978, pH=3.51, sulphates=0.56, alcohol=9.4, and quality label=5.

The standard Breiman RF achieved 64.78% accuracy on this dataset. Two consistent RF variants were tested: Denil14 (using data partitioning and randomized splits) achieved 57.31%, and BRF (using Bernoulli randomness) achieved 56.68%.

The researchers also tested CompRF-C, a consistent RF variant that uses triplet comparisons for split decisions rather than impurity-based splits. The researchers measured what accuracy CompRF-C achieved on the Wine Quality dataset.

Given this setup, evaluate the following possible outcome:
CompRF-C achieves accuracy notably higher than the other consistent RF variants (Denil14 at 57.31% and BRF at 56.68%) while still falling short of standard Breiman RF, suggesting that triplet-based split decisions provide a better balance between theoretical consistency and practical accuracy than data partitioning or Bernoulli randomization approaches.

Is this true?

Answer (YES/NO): NO